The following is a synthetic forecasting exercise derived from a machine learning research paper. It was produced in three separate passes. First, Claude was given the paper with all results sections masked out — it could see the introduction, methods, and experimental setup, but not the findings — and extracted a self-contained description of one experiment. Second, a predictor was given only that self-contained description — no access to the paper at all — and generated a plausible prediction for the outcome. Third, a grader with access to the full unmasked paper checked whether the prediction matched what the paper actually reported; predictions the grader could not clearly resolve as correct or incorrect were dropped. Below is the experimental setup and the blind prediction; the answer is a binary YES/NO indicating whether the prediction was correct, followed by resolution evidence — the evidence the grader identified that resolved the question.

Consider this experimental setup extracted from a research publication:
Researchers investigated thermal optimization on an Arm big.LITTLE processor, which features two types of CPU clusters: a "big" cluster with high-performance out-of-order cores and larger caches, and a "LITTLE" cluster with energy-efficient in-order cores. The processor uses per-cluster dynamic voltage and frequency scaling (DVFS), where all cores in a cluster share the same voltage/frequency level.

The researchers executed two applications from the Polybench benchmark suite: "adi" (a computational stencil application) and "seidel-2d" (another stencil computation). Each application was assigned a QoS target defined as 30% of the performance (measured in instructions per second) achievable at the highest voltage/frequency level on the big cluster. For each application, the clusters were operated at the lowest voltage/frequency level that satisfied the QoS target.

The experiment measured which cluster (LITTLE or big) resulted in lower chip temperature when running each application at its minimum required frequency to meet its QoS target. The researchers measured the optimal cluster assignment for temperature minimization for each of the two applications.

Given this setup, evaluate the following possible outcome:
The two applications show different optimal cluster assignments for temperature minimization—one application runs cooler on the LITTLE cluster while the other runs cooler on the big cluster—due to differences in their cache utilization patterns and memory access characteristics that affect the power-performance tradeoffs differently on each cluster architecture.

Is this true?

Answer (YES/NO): YES